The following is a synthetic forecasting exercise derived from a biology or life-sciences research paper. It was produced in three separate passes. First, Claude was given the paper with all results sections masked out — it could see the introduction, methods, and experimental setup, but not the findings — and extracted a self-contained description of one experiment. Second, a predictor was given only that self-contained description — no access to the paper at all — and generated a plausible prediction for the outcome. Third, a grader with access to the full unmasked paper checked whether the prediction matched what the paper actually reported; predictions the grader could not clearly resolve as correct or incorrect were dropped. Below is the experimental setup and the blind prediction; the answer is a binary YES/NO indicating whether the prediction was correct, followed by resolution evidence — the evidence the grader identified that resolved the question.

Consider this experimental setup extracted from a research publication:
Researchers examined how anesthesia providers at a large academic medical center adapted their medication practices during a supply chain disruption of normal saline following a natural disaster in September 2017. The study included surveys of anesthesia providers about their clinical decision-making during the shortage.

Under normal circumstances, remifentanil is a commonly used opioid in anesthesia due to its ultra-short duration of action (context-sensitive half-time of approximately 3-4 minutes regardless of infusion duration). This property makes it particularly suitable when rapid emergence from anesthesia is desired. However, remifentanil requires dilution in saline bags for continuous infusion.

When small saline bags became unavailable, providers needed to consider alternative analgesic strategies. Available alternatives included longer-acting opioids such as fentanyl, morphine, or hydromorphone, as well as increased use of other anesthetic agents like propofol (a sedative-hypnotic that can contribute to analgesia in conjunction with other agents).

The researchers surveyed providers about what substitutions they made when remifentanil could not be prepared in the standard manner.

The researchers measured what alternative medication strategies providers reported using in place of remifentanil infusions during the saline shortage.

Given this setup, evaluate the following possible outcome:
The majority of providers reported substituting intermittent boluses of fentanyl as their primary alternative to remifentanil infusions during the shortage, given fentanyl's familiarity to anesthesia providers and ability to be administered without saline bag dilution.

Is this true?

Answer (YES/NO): NO